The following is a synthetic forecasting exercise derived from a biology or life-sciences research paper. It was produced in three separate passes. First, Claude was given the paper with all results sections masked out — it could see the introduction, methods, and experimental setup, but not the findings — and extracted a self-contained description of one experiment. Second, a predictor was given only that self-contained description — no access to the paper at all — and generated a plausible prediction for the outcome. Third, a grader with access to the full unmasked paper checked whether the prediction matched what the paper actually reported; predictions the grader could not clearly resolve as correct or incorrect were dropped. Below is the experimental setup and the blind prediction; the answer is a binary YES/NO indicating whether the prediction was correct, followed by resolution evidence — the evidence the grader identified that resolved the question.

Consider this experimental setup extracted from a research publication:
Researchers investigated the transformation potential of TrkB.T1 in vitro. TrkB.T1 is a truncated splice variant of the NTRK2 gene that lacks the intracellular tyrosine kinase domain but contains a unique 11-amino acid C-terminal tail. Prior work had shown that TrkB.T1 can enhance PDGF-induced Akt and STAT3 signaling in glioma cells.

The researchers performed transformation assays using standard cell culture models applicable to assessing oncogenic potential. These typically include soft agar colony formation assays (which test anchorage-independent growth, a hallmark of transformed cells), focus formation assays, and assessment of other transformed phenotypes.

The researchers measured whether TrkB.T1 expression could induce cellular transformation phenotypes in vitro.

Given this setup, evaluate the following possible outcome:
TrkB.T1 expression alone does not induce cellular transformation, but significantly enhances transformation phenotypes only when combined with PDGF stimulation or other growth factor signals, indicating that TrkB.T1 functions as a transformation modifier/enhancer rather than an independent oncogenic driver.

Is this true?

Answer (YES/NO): NO